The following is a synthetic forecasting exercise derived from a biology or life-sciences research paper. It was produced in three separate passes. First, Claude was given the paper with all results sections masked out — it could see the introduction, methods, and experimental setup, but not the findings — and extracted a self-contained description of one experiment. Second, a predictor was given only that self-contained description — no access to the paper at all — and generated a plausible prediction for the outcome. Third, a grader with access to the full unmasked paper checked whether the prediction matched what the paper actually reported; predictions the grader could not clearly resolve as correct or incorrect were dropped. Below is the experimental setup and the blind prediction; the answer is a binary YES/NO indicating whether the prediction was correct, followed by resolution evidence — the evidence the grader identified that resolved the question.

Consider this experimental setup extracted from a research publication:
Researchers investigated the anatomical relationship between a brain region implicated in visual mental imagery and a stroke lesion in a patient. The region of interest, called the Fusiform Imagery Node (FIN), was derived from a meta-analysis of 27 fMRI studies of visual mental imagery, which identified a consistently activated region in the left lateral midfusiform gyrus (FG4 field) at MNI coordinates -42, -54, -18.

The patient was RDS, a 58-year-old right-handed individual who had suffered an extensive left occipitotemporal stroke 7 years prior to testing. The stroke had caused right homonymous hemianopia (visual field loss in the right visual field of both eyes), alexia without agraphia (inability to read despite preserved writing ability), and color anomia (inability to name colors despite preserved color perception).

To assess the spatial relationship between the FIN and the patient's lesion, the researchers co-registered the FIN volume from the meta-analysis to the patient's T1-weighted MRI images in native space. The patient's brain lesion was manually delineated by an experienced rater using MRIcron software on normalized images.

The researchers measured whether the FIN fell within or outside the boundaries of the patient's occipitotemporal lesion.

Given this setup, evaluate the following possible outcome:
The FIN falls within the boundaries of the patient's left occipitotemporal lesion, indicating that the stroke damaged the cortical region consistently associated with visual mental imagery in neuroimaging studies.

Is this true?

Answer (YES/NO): NO